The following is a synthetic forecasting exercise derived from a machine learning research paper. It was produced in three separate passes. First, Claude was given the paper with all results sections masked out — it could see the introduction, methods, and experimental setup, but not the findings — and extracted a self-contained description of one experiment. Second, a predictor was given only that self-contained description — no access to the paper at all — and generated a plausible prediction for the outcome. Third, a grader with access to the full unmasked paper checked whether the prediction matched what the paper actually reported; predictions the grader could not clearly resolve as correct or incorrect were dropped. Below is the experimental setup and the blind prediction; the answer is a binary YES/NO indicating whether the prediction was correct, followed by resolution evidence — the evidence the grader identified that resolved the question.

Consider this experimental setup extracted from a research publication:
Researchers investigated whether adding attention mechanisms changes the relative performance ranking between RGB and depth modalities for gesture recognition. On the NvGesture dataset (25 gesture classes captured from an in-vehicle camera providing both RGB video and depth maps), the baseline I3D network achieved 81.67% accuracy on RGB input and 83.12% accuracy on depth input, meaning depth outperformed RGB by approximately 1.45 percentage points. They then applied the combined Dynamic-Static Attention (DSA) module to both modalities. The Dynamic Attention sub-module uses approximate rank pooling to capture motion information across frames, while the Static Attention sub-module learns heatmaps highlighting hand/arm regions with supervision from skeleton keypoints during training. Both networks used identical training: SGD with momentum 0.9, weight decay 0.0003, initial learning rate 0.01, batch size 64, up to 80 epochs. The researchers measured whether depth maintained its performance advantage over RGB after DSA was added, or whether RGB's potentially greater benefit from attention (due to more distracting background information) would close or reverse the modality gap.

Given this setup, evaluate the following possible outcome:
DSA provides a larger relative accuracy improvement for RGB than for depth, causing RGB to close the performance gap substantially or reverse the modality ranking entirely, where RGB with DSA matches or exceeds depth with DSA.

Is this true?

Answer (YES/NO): NO